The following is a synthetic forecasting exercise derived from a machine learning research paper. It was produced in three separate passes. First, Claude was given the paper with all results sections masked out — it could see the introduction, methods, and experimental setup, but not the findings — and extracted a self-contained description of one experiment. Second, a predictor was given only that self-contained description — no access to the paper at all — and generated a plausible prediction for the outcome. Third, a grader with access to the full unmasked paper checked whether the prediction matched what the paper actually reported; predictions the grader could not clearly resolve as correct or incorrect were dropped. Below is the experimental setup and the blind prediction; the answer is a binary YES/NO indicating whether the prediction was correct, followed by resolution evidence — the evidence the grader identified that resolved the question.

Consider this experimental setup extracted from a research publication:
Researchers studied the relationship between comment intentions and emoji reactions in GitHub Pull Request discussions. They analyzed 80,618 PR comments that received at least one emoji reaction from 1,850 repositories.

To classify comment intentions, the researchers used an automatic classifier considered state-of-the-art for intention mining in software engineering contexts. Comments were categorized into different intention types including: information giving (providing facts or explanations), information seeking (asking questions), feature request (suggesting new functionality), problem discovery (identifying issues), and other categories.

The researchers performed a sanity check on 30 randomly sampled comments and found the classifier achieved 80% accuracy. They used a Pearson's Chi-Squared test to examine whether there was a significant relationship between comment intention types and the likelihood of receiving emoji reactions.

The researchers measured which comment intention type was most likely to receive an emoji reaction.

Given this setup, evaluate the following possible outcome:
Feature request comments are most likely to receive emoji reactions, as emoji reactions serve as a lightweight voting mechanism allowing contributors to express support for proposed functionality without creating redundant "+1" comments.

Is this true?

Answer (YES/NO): NO